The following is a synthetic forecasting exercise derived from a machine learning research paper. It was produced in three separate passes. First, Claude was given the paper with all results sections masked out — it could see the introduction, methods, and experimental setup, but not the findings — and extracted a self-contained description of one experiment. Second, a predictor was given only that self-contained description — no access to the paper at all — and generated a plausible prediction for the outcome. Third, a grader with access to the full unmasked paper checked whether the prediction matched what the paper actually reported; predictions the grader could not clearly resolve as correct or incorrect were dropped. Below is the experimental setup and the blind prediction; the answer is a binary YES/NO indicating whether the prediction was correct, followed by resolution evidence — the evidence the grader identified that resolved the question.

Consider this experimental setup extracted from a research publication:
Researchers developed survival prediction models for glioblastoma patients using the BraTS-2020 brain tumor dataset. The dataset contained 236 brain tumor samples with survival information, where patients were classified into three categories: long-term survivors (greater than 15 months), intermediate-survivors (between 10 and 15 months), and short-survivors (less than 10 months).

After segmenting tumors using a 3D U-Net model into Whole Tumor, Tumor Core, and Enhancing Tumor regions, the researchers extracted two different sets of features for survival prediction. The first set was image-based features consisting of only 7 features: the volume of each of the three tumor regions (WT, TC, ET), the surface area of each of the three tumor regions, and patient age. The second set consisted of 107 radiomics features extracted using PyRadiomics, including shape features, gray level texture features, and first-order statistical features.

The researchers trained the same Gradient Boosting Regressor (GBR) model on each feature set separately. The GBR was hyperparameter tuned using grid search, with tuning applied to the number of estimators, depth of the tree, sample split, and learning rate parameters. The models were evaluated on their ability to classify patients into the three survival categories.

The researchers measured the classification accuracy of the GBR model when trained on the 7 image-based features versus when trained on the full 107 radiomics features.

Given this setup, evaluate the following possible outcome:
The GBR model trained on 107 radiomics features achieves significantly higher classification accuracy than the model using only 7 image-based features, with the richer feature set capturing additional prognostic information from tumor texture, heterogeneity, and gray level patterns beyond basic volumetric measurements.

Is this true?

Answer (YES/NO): NO